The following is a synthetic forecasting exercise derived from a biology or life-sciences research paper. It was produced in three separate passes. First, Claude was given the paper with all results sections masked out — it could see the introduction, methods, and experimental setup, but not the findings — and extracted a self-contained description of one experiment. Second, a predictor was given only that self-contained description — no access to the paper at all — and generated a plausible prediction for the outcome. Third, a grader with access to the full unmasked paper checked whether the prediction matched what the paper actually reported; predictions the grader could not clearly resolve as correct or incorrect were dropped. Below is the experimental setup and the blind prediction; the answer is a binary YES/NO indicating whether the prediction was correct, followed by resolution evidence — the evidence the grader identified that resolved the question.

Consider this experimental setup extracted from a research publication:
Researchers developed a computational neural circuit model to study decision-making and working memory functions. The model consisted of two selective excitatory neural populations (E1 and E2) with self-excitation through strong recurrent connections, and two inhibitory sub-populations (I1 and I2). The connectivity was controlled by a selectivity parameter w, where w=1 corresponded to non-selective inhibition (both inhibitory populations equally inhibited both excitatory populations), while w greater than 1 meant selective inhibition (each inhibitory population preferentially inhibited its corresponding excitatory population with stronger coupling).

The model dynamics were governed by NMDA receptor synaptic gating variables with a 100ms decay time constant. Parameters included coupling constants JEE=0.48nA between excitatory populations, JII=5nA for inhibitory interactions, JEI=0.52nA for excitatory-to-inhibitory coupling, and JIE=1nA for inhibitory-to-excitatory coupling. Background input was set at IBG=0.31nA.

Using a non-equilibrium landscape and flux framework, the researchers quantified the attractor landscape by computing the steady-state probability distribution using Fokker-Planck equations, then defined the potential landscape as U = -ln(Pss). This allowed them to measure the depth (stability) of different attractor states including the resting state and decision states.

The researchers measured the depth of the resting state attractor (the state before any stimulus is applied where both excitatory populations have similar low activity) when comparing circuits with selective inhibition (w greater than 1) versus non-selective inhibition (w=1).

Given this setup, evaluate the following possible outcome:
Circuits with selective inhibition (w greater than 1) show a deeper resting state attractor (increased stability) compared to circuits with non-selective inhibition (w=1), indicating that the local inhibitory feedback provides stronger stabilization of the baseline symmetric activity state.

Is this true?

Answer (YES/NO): YES